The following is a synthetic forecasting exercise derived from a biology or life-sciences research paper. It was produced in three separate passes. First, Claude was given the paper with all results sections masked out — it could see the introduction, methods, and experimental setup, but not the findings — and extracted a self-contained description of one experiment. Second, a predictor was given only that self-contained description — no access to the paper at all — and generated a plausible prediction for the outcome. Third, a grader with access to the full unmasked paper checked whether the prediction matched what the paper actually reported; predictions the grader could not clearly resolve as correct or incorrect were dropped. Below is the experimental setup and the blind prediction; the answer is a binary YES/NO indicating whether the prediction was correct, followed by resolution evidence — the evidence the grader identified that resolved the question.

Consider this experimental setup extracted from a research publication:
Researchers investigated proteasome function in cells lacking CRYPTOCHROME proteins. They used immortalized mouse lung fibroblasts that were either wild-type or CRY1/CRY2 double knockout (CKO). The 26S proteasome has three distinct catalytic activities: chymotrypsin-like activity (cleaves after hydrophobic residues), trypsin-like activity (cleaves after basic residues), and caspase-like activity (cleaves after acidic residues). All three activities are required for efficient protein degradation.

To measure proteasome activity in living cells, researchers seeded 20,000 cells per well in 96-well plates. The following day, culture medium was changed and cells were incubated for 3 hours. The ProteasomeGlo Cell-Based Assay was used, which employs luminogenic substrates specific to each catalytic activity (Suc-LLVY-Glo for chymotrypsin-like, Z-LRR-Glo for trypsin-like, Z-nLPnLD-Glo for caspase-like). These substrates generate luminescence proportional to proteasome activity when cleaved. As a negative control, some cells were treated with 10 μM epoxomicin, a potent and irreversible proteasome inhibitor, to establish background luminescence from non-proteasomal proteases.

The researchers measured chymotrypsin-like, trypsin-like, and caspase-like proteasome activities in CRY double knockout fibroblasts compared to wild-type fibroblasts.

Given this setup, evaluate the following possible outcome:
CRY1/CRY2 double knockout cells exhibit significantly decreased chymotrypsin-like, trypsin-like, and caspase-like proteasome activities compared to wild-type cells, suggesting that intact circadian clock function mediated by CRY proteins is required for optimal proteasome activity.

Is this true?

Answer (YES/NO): YES